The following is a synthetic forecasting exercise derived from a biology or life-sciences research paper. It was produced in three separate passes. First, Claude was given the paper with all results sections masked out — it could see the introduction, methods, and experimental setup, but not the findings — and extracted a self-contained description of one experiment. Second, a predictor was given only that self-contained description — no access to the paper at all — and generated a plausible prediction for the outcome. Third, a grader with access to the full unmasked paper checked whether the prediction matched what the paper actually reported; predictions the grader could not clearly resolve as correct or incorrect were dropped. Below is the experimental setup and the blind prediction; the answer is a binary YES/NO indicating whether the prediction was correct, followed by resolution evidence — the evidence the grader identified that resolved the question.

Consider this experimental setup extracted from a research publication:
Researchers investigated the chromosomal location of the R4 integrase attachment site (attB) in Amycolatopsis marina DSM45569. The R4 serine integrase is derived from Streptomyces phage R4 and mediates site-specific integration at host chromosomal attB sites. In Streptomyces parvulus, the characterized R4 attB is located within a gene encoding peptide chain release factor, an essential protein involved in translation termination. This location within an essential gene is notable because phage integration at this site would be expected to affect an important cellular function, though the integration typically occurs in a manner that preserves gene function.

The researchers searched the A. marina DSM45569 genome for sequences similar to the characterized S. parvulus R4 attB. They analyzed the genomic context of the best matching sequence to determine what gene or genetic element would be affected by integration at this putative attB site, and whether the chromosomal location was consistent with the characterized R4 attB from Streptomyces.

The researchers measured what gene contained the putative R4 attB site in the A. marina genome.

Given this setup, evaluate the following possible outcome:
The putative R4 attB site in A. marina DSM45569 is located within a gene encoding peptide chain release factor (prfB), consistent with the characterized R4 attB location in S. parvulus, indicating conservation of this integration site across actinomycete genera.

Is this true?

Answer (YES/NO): NO